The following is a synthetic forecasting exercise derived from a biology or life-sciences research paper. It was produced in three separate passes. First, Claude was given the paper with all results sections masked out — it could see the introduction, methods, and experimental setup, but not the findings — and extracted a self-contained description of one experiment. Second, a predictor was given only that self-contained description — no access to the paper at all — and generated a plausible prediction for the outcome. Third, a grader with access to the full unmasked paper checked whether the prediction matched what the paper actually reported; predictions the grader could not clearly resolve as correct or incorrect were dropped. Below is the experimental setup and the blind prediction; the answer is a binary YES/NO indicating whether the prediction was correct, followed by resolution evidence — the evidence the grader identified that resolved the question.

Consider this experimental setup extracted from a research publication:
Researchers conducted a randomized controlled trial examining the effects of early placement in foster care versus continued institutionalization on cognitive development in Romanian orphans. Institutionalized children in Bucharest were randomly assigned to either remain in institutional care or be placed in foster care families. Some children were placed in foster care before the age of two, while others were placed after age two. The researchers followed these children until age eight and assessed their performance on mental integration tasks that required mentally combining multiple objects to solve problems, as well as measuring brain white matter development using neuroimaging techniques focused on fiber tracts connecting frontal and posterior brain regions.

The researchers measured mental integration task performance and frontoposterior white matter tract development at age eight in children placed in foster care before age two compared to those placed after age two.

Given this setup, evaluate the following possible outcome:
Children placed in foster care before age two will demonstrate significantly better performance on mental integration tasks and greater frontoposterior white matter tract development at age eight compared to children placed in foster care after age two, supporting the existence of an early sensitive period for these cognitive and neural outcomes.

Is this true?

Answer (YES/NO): YES